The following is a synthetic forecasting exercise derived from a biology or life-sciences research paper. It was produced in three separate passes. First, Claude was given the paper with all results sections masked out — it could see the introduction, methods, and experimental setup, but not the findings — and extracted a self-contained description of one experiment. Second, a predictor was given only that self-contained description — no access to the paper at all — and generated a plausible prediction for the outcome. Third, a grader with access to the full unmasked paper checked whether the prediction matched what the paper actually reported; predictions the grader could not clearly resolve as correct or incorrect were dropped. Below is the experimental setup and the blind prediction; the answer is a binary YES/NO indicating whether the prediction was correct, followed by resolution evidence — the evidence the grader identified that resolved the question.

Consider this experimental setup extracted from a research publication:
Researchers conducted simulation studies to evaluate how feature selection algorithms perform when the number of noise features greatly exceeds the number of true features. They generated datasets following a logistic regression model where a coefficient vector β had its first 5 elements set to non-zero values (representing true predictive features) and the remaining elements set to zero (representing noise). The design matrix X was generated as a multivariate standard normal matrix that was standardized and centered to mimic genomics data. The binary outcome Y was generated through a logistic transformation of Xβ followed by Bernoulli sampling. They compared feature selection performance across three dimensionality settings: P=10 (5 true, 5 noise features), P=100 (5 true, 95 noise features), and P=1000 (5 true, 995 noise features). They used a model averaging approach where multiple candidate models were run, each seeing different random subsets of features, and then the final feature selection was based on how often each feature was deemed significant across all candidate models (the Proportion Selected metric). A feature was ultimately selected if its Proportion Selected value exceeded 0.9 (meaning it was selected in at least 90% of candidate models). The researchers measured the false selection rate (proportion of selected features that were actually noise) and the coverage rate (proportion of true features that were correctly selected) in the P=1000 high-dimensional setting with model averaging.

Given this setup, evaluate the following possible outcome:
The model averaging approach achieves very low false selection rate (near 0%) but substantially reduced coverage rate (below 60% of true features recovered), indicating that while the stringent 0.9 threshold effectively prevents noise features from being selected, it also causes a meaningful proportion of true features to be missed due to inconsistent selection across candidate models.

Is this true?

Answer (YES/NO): NO